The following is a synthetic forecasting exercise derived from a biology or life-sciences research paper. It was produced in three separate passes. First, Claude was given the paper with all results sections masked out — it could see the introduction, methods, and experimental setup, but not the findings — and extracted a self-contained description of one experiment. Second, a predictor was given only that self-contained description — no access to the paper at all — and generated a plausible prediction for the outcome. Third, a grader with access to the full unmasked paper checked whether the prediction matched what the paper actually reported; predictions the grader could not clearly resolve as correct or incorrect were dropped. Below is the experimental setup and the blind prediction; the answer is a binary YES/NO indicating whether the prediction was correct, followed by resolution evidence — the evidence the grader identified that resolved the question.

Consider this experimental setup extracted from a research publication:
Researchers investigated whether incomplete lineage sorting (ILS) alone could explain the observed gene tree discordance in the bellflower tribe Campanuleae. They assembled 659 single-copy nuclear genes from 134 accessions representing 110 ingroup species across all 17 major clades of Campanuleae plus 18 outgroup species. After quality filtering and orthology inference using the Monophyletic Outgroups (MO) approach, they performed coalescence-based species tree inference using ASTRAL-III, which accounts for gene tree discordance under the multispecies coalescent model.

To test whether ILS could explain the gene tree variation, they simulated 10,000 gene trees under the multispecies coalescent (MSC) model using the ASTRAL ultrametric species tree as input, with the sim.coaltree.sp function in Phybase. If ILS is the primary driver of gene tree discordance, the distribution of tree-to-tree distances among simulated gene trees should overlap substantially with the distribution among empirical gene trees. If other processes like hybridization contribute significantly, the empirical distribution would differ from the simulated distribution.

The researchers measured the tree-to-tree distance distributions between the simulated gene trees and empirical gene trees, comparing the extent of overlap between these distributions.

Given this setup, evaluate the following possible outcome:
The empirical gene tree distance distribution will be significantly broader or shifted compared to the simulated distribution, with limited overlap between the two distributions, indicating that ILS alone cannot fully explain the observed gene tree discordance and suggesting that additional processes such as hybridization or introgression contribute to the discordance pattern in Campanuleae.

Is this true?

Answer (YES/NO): YES